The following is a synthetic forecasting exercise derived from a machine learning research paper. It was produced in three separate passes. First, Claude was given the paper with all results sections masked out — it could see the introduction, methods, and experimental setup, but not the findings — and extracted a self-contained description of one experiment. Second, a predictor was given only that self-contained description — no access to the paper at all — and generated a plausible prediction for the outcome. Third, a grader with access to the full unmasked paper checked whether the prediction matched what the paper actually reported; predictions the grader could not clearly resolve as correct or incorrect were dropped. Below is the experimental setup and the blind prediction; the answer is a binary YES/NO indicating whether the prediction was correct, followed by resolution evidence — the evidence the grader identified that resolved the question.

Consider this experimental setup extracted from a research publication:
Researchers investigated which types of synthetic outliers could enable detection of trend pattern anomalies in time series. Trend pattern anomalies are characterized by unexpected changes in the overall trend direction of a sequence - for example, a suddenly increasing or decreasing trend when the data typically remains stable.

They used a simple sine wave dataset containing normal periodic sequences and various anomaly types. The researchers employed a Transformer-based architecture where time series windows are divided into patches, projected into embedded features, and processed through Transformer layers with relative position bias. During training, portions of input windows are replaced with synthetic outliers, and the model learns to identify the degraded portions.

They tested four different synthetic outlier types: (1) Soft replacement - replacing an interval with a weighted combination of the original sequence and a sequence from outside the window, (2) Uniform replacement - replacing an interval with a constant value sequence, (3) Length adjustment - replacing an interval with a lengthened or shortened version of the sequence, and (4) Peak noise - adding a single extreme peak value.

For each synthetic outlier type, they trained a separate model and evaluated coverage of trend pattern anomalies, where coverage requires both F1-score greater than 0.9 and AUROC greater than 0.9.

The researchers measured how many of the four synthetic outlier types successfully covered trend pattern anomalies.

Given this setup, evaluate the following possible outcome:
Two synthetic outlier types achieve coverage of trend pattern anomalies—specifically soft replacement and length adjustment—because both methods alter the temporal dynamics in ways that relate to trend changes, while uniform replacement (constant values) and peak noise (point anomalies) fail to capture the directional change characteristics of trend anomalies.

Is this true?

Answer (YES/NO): NO